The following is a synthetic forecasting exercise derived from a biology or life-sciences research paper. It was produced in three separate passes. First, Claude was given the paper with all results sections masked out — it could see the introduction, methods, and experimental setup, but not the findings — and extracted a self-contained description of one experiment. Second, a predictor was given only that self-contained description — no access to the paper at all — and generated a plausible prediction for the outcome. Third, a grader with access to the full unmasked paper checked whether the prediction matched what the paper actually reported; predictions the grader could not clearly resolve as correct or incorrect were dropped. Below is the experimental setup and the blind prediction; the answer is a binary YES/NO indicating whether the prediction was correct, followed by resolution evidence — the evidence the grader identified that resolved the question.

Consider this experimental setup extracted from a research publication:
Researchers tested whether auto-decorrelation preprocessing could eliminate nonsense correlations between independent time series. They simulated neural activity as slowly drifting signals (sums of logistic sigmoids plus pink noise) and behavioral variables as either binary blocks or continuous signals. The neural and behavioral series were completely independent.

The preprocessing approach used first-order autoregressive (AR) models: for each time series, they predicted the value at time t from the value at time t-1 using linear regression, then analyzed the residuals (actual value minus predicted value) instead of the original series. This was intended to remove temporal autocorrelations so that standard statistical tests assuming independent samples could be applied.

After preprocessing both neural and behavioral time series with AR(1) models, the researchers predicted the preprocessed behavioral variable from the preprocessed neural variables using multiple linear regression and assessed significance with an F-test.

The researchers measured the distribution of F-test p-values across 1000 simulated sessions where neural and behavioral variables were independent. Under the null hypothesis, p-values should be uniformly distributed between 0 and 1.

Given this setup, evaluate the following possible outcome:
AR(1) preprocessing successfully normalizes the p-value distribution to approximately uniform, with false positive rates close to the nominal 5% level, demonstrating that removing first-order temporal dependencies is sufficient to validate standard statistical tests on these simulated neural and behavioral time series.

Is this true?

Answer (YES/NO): NO